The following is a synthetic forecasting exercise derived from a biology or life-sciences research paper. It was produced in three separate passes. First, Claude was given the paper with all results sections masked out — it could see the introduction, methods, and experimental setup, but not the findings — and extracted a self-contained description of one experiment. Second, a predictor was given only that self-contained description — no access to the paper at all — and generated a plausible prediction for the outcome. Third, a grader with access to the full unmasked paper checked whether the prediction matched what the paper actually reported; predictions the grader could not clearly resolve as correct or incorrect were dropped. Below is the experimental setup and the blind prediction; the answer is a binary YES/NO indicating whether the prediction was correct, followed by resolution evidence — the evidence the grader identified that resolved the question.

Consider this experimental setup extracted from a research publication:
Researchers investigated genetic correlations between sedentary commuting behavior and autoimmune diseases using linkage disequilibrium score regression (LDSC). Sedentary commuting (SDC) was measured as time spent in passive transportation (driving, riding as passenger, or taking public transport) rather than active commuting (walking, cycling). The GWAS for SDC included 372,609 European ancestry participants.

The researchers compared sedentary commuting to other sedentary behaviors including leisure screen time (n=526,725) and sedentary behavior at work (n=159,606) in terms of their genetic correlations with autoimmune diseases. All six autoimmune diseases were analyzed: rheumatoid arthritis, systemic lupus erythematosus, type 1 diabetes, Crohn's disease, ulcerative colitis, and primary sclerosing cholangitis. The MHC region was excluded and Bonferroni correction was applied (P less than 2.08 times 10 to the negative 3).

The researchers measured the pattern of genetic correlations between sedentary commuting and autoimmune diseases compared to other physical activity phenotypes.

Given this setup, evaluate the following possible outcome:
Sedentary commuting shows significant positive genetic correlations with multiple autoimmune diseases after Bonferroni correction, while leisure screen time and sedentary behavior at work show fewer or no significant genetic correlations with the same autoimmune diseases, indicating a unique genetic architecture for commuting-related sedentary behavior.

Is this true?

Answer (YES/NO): NO